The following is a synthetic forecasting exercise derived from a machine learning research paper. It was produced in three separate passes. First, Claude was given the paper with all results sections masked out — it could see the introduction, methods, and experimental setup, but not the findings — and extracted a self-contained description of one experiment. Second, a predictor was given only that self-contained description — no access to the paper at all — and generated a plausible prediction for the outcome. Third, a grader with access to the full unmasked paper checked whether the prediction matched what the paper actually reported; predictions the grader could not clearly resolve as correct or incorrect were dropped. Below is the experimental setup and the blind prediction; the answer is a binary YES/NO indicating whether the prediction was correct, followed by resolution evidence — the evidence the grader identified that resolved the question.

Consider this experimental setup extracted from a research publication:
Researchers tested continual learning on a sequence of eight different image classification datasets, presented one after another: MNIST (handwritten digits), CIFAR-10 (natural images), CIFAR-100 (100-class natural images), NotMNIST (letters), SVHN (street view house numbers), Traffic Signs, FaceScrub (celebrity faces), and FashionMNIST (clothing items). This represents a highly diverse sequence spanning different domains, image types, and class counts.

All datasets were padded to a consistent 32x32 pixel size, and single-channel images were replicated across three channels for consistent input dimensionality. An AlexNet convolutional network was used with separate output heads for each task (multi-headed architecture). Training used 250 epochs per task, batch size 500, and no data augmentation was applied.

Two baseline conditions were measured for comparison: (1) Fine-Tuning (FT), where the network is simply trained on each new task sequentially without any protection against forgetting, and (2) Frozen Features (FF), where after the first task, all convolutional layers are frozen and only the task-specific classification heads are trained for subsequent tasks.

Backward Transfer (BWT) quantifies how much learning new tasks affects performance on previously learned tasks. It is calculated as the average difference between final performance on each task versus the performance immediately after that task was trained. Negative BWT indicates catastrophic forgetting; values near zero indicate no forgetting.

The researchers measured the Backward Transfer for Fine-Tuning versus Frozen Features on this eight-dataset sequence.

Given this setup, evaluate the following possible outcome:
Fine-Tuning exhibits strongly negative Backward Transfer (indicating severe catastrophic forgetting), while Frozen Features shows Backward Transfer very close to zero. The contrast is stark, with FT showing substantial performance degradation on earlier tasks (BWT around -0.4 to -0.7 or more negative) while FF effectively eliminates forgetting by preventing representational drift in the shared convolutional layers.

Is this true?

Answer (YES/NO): NO